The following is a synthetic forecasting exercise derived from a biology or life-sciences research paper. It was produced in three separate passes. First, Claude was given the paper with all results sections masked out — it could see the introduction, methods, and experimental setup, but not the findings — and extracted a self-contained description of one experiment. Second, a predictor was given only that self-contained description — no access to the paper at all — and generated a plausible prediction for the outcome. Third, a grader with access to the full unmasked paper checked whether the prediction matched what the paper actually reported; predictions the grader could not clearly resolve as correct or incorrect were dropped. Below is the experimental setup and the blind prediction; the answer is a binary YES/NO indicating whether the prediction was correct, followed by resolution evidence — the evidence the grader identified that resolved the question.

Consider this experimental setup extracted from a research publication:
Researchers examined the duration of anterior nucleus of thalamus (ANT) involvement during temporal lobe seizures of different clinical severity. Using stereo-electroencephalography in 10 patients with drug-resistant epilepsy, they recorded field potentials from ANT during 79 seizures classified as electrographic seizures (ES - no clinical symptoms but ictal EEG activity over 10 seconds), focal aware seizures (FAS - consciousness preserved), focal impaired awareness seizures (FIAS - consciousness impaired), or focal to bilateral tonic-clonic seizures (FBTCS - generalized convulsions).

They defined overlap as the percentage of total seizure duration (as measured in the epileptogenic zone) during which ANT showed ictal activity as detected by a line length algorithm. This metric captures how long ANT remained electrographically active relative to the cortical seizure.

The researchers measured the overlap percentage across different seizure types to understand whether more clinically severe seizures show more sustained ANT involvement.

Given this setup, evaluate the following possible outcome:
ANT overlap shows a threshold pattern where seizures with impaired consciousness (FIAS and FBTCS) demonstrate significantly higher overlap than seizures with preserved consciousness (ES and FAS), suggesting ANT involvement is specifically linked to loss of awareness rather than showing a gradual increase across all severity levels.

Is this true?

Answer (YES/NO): YES